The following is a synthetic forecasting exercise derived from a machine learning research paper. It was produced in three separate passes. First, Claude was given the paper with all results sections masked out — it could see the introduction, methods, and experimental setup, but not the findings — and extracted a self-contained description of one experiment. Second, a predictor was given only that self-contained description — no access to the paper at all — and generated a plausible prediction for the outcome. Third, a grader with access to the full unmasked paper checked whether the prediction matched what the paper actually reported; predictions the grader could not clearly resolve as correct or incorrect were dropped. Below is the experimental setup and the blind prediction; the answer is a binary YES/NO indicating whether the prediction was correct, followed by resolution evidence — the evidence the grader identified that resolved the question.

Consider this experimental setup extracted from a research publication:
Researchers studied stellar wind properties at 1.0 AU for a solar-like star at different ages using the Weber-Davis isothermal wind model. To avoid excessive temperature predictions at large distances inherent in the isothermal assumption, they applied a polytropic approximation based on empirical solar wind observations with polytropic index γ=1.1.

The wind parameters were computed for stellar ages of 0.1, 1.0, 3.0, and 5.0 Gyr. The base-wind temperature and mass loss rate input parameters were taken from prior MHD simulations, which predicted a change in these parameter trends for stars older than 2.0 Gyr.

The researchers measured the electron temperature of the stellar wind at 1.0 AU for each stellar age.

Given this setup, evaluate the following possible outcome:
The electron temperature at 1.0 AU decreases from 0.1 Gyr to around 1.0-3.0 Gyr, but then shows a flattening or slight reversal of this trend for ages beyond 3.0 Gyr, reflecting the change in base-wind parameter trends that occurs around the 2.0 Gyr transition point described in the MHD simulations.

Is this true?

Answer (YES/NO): YES